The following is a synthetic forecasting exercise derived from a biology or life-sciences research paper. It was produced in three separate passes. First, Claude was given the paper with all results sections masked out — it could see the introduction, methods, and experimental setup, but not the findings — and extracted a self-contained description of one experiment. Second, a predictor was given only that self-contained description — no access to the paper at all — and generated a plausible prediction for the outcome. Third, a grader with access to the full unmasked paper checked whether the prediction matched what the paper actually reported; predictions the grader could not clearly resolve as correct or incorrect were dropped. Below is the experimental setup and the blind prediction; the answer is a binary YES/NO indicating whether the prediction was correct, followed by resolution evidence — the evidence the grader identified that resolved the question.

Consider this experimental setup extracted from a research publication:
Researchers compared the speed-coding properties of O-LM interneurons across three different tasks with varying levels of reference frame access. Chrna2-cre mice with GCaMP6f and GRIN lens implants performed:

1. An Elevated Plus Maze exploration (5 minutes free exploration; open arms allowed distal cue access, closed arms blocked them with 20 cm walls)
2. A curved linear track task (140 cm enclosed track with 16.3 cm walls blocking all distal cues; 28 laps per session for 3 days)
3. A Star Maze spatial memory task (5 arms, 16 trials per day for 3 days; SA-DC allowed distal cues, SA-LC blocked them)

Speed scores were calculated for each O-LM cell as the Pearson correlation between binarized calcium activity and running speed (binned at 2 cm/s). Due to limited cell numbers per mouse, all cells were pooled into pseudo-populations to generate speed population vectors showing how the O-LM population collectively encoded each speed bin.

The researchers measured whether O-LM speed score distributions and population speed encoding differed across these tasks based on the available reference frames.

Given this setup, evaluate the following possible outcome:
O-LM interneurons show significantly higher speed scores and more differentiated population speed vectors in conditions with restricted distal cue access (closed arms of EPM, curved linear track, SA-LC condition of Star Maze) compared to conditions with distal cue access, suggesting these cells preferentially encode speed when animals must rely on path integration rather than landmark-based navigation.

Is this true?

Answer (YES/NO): NO